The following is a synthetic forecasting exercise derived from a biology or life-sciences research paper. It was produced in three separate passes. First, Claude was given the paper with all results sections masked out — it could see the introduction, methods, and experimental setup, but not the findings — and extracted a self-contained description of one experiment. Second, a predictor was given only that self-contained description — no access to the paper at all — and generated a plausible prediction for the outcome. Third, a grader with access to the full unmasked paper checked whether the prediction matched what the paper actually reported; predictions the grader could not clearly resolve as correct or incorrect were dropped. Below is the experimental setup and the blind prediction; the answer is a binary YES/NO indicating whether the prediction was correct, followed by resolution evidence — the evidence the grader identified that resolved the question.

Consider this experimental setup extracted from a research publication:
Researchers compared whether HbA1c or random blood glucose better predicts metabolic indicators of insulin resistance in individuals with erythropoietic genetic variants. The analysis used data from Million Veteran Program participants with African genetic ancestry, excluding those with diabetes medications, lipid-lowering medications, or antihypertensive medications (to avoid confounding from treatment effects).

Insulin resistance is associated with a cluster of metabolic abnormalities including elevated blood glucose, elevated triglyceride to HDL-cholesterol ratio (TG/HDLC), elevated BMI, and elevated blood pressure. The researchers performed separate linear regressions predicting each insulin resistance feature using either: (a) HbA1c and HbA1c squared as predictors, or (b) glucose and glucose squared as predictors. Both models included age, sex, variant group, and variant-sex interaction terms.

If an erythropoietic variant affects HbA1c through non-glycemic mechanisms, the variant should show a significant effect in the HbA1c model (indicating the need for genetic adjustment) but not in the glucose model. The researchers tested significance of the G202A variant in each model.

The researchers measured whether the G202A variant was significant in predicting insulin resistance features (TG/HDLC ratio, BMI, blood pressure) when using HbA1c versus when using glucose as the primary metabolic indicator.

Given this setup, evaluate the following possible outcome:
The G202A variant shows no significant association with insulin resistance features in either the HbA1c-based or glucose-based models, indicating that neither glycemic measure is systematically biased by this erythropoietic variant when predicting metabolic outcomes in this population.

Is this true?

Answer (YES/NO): NO